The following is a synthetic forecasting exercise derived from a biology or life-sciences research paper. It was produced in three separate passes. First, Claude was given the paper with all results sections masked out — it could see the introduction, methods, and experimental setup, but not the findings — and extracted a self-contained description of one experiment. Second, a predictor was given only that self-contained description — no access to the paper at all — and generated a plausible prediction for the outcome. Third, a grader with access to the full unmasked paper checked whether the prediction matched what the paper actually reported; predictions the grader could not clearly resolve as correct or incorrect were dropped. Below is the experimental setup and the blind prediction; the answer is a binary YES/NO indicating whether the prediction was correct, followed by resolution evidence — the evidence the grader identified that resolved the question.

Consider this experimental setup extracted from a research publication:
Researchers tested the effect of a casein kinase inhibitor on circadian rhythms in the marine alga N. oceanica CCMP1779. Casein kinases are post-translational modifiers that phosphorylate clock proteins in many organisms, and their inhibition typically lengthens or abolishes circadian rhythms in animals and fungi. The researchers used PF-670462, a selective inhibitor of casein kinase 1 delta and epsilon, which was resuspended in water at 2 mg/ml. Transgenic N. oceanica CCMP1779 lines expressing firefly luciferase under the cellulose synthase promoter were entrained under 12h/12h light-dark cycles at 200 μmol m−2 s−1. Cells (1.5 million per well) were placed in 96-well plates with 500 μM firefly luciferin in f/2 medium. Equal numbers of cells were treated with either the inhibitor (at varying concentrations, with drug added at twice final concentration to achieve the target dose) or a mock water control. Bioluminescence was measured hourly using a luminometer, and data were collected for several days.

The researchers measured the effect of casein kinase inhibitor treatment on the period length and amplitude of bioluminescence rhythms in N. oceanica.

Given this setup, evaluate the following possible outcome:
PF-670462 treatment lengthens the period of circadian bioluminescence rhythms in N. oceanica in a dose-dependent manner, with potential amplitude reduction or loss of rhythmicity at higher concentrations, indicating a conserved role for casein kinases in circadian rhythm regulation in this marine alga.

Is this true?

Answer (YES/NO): NO